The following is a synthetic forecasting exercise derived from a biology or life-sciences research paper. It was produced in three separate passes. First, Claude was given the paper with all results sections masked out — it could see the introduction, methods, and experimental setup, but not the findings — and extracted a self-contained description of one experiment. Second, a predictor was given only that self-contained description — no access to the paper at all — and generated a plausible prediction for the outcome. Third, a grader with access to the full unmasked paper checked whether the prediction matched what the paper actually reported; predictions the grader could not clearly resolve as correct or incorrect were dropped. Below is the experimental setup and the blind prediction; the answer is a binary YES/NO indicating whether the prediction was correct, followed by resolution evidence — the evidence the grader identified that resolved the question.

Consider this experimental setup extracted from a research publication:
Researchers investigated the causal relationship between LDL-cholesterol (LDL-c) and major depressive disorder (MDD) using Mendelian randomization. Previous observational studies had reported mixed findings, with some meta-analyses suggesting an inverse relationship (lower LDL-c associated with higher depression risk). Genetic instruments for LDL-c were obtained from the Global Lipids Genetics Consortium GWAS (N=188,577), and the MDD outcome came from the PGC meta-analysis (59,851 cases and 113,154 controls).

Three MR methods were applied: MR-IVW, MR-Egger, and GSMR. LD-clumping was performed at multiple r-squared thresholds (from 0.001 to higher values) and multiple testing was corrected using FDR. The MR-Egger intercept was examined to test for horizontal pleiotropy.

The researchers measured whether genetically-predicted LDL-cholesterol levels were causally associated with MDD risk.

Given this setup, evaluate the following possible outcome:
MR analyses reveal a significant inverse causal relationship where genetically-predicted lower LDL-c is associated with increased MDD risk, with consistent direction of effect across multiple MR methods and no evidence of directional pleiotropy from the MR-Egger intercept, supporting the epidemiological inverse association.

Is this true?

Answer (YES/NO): NO